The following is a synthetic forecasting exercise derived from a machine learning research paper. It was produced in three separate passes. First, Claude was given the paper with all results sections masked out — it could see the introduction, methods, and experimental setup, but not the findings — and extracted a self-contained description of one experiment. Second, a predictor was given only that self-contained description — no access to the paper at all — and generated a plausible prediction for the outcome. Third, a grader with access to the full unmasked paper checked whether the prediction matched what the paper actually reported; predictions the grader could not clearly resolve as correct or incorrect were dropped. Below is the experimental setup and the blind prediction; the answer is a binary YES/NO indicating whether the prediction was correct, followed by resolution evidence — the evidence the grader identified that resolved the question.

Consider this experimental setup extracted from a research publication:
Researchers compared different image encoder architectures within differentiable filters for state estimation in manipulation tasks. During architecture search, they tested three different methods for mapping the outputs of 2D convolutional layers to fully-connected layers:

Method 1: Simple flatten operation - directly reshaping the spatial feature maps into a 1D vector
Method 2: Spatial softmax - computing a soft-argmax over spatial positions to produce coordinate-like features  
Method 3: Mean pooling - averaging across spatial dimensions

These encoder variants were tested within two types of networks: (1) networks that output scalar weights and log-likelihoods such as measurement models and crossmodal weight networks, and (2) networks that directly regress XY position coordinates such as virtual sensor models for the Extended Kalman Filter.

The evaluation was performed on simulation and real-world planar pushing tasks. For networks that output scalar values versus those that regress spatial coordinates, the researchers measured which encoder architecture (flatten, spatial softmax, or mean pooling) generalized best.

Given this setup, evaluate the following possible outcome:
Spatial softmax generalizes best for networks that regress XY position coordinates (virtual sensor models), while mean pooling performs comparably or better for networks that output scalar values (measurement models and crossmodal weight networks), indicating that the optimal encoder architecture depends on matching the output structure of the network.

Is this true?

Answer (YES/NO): NO